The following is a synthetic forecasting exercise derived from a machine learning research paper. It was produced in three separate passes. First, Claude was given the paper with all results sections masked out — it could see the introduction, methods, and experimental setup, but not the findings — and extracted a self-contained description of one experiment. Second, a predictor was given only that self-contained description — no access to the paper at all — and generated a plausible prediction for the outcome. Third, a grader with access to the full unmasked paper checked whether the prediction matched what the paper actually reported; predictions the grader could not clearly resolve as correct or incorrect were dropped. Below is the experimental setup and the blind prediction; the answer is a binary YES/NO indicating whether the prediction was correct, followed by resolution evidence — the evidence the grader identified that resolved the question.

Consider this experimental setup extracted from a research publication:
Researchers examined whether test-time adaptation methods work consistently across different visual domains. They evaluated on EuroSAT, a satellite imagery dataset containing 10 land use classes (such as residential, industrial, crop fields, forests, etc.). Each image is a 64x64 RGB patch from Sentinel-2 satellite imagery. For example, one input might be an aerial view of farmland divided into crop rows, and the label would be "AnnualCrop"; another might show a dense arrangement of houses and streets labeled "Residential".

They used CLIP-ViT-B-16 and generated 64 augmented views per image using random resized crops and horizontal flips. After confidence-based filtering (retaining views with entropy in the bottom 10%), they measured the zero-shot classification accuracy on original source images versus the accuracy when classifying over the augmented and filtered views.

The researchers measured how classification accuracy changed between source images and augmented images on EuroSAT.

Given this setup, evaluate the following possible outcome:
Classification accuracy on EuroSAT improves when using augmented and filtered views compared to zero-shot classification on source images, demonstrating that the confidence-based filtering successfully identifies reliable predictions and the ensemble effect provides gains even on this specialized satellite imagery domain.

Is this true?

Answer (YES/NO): NO